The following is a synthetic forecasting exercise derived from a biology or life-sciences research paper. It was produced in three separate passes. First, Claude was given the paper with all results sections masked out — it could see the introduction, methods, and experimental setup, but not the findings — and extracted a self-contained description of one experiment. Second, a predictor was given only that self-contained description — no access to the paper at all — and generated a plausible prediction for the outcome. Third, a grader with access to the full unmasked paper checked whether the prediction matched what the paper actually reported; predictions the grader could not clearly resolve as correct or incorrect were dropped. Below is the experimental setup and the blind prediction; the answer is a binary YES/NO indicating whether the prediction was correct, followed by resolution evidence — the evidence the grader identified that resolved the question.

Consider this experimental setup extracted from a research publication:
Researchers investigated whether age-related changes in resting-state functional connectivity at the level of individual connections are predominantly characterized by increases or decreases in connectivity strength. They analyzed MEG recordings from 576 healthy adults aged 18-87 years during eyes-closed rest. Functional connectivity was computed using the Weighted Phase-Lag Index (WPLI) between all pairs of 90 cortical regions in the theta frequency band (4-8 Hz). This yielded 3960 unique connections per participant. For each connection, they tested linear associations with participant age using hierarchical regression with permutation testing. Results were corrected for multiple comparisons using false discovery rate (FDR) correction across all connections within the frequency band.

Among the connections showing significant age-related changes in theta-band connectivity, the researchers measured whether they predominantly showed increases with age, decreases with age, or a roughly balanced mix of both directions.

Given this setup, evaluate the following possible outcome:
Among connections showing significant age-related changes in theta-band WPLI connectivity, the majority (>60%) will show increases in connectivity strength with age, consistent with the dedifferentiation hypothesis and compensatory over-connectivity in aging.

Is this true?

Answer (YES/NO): YES